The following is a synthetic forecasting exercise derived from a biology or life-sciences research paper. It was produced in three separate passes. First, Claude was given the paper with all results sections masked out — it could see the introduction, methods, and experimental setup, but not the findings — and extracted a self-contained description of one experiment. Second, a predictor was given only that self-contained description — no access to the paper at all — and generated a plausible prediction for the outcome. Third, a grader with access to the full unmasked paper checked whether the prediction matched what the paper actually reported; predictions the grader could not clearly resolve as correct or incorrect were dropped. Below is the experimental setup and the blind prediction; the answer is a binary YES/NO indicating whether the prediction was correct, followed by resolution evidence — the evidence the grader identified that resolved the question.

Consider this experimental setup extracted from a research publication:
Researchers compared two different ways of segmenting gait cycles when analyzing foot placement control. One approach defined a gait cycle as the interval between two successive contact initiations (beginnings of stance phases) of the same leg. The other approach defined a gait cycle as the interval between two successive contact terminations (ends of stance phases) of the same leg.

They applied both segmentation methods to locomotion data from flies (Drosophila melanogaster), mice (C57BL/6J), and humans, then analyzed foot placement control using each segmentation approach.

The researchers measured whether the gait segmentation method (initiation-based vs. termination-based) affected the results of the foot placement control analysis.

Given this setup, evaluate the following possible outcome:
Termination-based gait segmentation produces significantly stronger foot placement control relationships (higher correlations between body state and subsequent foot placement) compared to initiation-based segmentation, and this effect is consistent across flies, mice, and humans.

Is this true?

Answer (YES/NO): NO